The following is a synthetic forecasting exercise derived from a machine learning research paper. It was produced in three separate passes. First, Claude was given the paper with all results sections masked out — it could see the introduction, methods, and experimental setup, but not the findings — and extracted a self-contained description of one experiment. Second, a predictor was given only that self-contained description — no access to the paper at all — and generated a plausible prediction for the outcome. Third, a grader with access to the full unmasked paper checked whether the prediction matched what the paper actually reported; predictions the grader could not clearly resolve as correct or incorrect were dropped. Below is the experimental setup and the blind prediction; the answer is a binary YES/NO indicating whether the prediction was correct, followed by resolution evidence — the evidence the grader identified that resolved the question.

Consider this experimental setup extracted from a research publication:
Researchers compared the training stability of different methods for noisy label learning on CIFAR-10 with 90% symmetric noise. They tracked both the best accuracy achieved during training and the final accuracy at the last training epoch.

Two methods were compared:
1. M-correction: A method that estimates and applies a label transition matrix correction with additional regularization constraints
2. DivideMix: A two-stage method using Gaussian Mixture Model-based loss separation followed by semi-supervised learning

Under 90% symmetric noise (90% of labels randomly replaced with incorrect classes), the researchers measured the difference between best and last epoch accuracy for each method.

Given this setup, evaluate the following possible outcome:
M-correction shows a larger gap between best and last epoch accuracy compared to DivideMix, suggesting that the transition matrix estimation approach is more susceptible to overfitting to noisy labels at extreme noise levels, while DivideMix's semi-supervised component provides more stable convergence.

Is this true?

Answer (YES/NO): NO